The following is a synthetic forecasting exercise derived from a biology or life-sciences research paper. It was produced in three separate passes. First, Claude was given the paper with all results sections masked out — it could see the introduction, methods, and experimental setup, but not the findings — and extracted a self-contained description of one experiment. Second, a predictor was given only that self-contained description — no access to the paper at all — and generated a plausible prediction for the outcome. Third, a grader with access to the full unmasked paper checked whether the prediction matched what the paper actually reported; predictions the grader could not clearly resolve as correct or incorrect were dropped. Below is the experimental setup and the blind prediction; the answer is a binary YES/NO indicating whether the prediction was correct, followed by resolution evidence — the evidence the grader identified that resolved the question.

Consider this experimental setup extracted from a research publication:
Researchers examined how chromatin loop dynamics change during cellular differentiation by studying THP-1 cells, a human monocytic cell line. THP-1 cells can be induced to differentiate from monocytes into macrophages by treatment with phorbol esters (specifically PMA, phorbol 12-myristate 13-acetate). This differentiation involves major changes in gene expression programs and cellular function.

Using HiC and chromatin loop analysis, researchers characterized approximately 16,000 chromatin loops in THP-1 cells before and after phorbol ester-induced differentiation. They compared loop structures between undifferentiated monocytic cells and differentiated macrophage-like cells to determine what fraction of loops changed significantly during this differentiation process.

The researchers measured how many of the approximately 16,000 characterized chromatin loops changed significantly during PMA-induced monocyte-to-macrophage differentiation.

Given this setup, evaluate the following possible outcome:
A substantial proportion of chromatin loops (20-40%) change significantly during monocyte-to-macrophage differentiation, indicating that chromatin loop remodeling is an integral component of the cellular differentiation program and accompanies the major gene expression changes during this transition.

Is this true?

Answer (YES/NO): NO